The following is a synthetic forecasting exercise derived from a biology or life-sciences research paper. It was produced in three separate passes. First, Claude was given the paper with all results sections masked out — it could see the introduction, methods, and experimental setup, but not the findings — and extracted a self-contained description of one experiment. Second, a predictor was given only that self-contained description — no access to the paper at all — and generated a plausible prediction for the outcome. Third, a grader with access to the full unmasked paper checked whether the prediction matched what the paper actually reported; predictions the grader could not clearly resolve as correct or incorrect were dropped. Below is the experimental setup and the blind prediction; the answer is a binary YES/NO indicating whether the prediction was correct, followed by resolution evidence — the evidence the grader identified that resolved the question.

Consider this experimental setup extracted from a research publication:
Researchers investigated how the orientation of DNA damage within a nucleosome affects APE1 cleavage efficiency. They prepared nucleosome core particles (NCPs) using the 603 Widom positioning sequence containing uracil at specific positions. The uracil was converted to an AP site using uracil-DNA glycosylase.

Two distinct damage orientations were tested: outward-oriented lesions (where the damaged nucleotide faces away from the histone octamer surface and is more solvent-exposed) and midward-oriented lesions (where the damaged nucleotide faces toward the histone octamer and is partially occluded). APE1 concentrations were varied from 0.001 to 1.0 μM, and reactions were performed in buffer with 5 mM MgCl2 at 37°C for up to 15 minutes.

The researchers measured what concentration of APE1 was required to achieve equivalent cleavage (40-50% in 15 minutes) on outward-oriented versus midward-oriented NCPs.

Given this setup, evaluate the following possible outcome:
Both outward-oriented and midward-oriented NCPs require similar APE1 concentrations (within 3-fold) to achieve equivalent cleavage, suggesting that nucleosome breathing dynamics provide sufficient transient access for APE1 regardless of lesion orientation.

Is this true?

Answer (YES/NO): NO